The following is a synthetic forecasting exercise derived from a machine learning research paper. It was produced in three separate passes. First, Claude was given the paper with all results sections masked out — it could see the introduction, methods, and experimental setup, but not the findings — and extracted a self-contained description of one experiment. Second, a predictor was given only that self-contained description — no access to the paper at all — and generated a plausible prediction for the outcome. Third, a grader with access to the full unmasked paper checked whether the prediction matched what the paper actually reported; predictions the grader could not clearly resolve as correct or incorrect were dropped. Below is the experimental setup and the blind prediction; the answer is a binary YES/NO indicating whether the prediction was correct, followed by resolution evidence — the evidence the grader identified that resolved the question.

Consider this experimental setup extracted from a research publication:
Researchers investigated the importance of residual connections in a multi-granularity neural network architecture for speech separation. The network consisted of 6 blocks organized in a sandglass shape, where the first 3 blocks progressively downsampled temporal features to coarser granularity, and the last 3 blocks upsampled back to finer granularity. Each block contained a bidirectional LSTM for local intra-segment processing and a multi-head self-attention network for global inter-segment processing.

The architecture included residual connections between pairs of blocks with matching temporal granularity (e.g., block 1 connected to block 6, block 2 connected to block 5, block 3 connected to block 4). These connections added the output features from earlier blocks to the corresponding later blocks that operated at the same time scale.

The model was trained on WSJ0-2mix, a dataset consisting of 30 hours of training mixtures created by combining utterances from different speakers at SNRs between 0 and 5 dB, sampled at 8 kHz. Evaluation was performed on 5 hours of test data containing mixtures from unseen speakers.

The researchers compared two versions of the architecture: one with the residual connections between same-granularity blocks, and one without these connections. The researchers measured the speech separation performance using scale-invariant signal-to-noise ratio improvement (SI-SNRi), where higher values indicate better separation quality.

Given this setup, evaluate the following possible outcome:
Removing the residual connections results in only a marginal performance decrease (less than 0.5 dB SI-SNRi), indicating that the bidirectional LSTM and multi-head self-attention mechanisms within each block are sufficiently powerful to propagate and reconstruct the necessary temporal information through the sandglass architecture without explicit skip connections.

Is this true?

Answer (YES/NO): NO